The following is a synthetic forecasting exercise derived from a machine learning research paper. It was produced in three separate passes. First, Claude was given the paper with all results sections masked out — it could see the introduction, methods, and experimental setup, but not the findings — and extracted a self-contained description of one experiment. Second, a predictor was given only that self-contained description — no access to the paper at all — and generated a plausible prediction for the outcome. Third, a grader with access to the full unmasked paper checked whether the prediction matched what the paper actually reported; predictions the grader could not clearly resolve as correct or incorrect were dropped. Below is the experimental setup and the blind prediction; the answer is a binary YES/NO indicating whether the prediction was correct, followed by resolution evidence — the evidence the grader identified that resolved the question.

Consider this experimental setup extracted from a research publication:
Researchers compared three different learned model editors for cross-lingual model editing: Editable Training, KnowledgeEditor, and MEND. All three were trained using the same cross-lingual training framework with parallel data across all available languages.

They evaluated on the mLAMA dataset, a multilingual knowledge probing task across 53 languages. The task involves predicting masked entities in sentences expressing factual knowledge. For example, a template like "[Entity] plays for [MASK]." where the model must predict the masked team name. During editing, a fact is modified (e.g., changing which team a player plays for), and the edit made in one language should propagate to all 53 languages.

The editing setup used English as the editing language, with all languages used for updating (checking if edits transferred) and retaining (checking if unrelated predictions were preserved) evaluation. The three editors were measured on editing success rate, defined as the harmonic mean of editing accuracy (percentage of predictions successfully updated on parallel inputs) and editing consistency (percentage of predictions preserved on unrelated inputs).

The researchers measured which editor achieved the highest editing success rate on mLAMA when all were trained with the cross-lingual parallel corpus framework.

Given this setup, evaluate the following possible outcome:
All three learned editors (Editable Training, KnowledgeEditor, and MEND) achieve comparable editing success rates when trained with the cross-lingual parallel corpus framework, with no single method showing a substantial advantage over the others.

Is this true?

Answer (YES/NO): NO